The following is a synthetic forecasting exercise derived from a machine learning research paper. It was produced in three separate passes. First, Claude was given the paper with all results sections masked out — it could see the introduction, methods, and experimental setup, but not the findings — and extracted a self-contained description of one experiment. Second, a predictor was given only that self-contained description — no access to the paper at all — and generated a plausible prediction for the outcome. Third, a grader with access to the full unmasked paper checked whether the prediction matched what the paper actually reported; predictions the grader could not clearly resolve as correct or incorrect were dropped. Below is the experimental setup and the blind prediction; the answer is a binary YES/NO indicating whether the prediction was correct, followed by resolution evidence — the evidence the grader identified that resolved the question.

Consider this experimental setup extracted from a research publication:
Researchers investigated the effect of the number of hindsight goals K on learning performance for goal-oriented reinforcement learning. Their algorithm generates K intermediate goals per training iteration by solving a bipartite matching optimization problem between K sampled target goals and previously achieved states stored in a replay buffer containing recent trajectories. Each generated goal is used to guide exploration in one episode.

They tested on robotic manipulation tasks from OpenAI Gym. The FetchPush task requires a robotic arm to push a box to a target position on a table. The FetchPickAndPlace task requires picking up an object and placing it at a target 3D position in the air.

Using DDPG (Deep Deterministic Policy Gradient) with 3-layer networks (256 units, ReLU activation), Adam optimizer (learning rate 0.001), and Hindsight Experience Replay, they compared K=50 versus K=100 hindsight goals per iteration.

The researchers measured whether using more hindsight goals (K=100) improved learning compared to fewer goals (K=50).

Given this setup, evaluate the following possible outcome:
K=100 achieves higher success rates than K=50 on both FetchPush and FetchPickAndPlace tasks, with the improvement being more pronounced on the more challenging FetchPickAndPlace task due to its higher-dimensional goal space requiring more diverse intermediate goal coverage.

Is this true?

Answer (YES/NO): NO